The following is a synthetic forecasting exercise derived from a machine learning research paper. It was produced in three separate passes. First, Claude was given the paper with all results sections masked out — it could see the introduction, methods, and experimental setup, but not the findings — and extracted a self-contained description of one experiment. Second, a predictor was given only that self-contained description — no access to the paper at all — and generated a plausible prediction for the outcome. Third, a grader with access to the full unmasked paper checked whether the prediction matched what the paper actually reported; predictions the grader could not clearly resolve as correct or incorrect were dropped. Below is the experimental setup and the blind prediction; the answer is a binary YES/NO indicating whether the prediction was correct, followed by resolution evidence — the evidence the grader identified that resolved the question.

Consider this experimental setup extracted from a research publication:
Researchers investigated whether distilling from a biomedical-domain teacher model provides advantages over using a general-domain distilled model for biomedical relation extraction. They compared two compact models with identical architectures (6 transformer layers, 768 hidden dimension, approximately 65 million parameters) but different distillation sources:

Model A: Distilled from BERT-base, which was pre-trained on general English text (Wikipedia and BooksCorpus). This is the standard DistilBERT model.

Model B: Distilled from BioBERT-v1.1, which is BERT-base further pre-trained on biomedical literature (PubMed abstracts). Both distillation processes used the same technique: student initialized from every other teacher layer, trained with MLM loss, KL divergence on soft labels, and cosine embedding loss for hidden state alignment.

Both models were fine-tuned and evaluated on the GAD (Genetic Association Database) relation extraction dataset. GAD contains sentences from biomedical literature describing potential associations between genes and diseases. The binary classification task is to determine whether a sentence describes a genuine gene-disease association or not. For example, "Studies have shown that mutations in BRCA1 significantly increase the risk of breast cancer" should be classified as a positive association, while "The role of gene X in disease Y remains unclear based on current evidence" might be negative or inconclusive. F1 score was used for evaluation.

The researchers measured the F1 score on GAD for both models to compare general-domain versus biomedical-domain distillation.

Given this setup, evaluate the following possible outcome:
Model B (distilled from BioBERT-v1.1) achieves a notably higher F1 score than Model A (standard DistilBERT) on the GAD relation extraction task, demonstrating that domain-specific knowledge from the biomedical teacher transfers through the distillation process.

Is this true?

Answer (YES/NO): YES